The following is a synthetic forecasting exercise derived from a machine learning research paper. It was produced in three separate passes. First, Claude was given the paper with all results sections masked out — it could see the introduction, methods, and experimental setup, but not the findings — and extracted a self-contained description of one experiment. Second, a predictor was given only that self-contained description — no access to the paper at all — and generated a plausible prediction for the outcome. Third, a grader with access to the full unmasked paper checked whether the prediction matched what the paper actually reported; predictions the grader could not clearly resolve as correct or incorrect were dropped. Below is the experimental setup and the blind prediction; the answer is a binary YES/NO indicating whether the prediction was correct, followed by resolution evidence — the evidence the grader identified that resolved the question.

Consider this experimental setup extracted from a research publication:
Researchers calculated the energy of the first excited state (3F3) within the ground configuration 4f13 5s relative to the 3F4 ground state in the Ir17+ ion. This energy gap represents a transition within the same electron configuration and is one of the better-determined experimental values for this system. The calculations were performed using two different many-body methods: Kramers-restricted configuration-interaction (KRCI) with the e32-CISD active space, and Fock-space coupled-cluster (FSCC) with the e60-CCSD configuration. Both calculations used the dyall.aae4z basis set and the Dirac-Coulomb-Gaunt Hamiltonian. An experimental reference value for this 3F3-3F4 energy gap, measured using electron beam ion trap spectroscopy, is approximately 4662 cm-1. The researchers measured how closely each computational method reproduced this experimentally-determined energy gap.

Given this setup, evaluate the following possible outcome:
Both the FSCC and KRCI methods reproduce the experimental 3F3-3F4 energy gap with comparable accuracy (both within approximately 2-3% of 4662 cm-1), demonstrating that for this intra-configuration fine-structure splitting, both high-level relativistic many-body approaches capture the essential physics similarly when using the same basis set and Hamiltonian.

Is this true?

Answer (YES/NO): NO